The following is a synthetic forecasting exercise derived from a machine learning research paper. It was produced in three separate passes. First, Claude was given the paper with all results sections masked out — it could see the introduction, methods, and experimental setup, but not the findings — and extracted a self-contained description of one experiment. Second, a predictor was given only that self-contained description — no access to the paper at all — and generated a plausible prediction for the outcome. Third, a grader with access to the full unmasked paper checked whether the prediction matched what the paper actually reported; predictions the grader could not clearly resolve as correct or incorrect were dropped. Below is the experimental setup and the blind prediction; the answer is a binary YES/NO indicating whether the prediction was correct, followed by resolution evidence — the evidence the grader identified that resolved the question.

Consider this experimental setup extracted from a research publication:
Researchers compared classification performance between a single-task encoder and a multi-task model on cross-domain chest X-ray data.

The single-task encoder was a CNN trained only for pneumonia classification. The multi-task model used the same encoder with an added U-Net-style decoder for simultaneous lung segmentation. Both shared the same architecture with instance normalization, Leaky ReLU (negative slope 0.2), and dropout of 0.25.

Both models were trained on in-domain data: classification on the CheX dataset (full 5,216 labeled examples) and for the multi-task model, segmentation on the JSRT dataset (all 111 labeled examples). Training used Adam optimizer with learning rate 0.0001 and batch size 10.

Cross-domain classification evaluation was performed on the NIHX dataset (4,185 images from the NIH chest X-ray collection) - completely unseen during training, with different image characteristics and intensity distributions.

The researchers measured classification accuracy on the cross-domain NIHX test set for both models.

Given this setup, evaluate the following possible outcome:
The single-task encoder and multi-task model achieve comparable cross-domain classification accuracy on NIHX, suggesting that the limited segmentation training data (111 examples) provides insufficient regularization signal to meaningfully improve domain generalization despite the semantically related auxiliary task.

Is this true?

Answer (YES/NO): YES